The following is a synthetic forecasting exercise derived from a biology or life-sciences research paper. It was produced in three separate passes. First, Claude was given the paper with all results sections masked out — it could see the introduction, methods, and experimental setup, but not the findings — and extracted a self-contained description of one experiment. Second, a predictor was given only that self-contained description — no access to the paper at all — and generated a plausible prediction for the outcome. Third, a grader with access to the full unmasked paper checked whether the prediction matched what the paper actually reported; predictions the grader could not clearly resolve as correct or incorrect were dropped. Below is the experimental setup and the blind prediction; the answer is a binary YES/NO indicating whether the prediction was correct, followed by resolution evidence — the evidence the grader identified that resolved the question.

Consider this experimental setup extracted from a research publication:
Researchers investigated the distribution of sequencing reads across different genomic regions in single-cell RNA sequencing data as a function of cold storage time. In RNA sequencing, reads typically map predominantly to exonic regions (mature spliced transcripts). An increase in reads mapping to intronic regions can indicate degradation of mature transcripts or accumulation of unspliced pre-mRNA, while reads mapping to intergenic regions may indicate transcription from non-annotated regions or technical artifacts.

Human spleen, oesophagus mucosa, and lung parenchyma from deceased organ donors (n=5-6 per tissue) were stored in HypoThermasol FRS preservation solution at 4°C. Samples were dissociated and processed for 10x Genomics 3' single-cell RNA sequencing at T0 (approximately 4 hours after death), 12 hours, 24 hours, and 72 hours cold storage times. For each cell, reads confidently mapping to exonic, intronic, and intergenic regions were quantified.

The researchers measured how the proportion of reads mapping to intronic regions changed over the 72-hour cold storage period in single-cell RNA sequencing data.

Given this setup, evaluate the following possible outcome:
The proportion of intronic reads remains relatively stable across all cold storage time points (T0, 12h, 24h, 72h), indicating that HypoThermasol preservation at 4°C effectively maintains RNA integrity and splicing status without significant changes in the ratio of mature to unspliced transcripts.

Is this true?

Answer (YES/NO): NO